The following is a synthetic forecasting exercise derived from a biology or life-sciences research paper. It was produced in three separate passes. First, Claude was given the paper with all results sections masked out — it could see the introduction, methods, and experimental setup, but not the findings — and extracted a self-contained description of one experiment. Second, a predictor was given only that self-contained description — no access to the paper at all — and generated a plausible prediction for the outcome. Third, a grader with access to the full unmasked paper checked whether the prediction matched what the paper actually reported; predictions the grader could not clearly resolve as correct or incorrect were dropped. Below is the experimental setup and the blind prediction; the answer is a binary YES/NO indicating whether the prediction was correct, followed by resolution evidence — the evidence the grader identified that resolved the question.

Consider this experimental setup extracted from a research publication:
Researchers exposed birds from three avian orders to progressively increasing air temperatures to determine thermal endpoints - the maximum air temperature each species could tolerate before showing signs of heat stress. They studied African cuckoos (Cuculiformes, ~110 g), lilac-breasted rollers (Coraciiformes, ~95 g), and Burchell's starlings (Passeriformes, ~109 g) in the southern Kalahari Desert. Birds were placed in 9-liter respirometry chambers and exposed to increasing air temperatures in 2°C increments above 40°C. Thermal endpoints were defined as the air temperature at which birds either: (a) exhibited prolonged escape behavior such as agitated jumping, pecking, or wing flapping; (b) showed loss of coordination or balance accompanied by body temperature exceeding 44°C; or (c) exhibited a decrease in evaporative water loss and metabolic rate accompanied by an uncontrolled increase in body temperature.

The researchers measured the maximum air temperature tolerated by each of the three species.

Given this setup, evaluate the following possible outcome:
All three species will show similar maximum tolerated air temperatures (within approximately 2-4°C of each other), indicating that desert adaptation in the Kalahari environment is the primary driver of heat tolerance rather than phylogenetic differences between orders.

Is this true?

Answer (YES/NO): NO